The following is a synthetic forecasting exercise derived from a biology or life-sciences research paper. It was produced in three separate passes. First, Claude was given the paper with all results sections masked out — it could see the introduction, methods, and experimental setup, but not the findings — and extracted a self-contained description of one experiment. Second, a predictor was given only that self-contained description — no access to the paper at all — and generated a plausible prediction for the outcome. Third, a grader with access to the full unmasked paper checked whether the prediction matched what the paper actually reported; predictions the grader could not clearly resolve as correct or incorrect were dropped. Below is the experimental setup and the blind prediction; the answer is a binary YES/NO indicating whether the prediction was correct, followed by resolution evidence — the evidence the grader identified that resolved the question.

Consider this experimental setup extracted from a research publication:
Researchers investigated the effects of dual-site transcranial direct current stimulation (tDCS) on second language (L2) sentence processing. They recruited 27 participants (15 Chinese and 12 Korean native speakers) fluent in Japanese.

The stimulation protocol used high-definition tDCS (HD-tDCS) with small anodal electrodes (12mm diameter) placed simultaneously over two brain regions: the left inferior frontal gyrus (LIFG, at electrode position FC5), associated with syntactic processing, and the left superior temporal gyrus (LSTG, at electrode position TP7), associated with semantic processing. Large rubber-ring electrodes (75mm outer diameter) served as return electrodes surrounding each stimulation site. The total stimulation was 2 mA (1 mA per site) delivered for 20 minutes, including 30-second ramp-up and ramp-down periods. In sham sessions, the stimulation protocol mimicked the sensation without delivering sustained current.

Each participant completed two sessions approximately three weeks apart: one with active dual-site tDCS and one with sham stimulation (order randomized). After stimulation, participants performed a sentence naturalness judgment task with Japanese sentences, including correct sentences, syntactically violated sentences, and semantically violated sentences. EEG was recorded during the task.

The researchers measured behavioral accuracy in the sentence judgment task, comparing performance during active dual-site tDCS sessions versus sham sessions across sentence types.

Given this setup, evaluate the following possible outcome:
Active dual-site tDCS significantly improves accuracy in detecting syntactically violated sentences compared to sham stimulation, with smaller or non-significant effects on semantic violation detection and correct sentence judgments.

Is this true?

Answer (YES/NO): NO